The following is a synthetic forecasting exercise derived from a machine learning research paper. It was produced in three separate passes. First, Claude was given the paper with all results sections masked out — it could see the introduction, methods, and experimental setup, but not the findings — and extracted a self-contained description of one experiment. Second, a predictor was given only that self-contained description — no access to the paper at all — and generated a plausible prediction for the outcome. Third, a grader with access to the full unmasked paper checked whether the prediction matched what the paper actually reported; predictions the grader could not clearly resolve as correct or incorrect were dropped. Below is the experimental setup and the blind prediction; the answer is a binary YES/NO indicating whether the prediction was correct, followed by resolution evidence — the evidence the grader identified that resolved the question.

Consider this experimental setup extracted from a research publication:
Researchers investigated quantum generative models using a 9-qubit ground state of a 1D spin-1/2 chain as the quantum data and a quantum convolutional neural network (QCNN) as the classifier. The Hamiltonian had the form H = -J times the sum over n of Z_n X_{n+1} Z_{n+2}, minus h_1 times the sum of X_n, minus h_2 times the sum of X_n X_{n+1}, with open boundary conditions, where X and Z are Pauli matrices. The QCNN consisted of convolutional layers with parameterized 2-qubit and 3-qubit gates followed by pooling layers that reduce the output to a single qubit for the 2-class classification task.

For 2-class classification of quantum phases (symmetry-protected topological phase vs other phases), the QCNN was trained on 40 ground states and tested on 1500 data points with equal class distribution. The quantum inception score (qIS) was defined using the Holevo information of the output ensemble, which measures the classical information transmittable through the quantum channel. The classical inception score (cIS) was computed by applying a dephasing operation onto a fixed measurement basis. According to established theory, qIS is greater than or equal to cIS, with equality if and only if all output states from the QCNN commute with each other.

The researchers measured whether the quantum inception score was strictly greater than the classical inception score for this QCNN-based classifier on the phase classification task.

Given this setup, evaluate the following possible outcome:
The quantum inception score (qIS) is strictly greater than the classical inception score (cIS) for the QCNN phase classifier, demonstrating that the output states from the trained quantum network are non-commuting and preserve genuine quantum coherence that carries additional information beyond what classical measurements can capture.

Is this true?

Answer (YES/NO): YES